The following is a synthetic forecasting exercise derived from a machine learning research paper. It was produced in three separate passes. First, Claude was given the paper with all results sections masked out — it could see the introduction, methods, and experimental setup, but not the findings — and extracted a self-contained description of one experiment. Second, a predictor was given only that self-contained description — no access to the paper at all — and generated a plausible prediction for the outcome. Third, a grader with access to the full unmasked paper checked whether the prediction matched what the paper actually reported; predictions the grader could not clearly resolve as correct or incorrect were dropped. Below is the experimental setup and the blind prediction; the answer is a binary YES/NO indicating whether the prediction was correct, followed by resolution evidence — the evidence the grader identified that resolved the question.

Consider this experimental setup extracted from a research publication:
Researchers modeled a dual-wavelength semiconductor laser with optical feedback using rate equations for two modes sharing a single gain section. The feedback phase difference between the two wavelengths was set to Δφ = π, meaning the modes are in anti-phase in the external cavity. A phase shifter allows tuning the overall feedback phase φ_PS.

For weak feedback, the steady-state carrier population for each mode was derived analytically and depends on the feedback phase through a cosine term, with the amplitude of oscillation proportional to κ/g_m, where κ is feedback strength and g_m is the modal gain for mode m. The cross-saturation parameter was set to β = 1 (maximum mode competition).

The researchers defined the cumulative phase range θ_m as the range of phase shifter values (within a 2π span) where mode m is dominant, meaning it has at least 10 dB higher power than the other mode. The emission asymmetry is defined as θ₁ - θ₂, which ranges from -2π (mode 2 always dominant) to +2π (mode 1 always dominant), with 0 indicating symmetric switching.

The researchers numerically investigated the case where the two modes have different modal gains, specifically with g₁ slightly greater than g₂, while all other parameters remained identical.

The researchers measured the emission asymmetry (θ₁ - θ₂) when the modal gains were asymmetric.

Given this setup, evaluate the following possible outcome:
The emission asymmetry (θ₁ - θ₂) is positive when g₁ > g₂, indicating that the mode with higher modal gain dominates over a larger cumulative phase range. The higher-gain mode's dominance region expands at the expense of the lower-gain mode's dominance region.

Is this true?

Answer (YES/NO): YES